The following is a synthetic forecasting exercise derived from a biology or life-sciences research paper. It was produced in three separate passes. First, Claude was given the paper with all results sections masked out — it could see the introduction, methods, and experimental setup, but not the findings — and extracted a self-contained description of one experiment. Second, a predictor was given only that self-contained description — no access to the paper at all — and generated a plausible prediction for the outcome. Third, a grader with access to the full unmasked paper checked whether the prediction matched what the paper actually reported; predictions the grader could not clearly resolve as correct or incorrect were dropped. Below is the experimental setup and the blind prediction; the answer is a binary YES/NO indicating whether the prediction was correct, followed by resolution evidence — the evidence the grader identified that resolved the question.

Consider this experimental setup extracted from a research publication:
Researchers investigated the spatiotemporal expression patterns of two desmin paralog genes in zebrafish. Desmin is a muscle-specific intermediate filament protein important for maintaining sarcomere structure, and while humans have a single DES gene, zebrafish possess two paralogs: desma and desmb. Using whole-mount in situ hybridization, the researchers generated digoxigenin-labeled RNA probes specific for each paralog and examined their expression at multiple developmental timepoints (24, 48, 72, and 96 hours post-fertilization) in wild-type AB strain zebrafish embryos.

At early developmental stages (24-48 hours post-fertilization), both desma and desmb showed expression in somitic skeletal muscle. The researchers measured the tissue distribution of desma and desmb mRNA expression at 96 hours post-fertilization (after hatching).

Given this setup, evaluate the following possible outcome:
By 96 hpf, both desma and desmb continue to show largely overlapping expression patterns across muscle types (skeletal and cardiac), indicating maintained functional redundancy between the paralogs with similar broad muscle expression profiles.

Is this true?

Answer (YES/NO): NO